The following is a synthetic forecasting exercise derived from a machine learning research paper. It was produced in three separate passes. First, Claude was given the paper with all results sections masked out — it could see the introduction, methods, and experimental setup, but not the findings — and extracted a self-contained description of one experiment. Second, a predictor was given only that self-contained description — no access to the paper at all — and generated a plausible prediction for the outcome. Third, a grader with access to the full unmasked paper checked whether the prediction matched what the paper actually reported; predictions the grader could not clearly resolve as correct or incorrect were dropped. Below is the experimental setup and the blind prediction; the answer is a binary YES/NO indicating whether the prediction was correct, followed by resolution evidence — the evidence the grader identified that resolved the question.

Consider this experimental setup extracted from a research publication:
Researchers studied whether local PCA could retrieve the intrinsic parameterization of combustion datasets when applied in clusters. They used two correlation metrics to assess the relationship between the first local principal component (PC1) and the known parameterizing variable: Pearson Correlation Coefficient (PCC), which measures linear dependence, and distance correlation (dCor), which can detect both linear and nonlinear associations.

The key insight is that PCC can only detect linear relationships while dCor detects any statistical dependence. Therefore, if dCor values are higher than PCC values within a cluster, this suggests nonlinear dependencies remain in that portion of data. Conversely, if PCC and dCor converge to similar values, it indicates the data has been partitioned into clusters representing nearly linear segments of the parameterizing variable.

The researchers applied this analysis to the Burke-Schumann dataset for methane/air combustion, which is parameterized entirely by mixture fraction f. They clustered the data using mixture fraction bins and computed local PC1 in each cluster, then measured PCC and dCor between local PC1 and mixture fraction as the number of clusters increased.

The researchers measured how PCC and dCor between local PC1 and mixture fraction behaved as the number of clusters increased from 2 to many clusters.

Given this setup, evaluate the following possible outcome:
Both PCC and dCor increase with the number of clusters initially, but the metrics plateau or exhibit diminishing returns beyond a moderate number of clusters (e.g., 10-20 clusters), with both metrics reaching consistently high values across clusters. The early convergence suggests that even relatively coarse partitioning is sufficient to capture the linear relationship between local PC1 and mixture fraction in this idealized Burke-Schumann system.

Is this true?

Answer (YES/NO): NO